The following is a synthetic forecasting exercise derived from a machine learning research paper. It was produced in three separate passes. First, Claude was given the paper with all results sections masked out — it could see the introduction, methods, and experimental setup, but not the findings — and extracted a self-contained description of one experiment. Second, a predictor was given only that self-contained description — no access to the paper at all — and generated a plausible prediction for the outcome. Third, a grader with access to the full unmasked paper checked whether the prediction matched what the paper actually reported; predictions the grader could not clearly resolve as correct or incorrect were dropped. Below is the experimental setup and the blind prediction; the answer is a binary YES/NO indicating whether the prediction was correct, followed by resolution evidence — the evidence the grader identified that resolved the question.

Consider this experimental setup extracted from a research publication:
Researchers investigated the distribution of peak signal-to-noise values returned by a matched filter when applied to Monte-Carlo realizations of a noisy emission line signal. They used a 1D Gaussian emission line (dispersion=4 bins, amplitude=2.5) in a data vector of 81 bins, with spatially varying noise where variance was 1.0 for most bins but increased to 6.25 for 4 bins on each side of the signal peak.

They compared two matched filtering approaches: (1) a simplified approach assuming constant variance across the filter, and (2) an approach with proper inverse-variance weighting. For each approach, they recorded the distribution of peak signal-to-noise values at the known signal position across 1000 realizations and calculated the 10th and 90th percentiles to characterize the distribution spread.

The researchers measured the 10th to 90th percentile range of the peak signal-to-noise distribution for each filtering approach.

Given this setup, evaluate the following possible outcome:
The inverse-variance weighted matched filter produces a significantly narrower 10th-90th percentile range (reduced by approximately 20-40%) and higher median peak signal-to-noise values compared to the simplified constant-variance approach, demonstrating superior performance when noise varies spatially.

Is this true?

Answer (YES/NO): NO